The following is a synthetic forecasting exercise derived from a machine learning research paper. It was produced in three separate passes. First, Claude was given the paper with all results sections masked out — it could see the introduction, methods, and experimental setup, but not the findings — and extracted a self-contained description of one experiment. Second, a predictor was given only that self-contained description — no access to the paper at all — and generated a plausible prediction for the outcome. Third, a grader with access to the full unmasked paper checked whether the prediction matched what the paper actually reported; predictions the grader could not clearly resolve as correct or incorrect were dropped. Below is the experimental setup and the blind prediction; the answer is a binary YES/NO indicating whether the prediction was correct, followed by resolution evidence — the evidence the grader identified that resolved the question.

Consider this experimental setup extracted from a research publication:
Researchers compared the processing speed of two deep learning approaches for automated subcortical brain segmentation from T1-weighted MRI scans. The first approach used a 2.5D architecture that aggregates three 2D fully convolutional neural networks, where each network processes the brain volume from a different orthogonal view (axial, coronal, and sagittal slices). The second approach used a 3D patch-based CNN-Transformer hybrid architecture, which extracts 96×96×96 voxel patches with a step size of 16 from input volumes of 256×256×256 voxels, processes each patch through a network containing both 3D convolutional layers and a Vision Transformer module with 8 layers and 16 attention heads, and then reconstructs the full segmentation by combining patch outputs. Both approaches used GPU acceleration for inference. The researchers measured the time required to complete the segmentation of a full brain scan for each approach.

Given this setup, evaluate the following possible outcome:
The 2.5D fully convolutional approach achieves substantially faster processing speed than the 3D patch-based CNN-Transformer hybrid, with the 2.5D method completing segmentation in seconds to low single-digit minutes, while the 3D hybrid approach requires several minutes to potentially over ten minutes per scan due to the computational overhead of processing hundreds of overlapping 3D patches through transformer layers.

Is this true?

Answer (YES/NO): NO